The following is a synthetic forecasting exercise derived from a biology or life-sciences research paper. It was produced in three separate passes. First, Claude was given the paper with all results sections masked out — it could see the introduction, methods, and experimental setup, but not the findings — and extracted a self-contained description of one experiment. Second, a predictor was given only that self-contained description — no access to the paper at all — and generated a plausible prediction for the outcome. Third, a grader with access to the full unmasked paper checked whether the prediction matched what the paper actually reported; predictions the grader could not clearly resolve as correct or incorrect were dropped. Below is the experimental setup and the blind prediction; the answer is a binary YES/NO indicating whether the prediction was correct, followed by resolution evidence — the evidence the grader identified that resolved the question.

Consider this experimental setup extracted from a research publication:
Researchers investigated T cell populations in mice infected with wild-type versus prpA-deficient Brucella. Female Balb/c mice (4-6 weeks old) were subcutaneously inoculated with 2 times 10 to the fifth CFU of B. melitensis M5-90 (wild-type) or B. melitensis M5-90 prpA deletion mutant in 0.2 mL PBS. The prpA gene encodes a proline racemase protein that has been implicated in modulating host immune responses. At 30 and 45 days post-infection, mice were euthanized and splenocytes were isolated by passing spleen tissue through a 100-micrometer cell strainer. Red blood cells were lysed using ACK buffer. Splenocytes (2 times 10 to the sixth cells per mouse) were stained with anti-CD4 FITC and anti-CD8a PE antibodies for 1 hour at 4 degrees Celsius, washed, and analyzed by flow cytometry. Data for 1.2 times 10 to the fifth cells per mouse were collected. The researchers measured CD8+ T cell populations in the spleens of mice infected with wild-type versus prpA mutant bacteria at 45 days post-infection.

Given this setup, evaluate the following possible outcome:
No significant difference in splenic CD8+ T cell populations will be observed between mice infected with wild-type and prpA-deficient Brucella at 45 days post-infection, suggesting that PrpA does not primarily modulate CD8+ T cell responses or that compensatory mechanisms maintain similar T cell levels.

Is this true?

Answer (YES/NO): YES